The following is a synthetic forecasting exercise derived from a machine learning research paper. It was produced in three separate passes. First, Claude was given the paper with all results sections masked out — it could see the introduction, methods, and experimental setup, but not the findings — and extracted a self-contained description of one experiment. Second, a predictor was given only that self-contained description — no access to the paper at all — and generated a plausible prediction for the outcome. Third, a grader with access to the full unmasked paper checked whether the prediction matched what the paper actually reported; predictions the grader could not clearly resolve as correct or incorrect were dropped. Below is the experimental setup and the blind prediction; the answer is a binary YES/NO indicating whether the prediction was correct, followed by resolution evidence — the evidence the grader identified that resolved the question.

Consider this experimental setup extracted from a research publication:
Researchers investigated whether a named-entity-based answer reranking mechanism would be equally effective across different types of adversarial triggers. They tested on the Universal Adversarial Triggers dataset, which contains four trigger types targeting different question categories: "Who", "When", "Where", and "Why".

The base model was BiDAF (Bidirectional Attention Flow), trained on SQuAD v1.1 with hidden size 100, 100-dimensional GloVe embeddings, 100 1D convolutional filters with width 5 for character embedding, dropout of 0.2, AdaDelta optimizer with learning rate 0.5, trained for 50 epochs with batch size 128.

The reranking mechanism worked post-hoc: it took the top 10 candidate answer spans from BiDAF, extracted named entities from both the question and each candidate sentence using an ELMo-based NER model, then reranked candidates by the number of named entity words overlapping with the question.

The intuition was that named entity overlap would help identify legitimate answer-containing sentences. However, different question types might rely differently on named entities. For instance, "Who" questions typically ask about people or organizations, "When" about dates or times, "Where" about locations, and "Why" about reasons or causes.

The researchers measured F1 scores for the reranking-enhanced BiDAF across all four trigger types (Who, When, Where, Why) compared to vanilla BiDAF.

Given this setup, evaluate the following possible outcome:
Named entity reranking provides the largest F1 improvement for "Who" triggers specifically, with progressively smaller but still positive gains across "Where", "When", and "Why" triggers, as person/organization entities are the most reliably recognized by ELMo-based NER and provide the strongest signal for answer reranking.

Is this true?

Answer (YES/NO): NO